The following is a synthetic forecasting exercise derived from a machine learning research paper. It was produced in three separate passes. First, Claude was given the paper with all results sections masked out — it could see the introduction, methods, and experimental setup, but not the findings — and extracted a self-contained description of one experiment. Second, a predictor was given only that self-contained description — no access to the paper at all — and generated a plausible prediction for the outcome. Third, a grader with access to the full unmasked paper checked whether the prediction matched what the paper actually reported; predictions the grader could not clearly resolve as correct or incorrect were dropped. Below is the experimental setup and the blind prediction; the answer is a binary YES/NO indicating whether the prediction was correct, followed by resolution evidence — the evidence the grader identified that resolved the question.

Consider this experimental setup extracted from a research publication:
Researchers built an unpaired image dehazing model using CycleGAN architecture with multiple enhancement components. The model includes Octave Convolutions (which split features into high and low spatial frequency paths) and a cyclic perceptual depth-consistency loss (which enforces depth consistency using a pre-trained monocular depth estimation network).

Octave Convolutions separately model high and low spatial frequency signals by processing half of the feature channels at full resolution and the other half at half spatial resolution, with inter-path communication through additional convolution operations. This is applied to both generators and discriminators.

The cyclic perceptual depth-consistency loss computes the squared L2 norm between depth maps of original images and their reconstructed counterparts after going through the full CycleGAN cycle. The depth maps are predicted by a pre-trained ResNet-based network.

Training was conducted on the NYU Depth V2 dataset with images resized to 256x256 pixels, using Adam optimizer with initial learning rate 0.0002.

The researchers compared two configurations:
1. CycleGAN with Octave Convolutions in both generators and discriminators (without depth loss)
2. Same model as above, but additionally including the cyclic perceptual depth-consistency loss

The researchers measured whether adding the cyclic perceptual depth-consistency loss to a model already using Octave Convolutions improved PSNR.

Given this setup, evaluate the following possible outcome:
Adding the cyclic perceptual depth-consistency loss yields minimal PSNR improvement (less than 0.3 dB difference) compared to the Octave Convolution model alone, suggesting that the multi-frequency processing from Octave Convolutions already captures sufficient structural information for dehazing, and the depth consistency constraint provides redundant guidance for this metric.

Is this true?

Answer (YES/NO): NO